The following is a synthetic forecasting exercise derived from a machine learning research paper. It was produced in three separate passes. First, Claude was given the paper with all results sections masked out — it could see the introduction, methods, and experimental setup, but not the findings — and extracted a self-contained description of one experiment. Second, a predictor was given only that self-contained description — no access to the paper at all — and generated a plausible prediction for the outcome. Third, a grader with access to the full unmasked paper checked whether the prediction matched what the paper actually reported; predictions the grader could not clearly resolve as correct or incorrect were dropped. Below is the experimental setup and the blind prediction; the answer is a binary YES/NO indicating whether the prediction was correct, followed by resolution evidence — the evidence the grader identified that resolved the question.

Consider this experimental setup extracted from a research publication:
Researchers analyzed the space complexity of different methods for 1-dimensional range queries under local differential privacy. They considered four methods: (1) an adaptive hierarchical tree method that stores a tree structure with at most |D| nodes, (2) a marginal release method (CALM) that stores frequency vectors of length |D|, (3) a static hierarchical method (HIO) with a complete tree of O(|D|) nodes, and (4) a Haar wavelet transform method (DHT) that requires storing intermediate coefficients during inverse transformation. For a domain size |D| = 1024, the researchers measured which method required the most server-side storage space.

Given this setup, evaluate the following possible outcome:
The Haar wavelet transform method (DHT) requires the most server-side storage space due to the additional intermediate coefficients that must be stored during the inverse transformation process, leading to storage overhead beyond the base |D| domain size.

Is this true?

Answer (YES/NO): YES